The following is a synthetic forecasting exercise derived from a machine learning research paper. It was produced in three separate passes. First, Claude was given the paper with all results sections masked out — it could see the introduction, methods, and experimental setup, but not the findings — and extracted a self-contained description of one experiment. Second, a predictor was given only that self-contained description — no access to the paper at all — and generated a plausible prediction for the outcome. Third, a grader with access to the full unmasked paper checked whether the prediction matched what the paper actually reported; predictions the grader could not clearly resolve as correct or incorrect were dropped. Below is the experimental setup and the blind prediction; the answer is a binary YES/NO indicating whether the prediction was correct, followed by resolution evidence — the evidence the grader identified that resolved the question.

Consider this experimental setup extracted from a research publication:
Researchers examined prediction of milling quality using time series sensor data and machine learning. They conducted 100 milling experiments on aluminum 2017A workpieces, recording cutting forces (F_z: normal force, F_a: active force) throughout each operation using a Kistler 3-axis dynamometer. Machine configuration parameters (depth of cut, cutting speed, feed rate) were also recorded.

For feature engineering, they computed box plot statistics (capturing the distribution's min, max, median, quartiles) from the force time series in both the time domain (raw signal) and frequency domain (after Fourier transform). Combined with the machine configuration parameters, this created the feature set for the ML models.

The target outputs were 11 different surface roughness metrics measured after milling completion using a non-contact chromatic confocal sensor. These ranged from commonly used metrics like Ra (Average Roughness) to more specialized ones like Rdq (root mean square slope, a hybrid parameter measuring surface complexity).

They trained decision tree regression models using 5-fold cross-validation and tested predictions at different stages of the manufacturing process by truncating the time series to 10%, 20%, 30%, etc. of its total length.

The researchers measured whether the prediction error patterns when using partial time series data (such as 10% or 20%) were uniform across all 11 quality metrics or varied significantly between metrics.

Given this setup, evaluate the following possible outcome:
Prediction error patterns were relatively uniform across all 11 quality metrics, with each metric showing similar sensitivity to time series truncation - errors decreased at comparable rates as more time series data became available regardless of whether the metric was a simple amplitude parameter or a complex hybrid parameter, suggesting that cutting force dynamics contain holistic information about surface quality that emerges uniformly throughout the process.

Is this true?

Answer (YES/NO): NO